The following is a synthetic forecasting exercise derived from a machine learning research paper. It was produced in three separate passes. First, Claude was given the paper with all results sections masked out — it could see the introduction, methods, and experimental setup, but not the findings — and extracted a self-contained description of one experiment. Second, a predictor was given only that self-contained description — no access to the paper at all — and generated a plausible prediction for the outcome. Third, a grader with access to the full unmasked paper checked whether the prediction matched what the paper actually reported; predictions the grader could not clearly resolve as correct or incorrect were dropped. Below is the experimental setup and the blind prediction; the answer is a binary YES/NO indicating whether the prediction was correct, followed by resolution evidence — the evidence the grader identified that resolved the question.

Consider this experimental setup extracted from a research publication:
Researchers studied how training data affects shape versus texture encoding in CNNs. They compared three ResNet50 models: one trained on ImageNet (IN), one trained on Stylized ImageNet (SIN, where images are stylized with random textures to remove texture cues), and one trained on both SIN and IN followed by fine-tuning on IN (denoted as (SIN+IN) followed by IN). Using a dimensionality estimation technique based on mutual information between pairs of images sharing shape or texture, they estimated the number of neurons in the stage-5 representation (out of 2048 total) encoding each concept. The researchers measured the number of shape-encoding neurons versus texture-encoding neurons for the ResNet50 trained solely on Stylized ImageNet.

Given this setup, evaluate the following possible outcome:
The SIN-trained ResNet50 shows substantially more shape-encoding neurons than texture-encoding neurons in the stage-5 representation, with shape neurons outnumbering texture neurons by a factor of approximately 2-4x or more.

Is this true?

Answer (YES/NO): NO